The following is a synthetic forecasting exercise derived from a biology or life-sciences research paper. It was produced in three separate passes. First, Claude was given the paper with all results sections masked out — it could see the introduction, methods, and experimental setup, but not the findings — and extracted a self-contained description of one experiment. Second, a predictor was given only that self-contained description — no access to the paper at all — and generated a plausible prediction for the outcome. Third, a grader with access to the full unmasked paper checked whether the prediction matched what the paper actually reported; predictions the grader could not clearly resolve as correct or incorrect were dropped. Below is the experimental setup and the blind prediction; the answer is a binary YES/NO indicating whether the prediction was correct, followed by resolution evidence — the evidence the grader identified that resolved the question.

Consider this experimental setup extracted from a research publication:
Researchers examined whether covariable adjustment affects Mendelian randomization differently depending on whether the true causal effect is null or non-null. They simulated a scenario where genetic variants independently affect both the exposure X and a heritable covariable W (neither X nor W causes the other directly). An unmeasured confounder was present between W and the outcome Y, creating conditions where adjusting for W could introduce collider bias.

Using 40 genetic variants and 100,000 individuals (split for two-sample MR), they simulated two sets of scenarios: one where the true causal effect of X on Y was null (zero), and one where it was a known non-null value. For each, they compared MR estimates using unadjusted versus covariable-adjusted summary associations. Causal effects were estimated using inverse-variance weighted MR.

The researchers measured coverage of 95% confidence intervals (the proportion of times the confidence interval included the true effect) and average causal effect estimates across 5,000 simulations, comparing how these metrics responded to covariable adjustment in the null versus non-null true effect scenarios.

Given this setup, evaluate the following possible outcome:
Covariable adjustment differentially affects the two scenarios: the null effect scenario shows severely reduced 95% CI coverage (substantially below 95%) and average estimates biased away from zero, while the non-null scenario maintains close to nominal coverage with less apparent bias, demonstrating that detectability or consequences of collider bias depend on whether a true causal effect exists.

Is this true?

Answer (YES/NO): NO